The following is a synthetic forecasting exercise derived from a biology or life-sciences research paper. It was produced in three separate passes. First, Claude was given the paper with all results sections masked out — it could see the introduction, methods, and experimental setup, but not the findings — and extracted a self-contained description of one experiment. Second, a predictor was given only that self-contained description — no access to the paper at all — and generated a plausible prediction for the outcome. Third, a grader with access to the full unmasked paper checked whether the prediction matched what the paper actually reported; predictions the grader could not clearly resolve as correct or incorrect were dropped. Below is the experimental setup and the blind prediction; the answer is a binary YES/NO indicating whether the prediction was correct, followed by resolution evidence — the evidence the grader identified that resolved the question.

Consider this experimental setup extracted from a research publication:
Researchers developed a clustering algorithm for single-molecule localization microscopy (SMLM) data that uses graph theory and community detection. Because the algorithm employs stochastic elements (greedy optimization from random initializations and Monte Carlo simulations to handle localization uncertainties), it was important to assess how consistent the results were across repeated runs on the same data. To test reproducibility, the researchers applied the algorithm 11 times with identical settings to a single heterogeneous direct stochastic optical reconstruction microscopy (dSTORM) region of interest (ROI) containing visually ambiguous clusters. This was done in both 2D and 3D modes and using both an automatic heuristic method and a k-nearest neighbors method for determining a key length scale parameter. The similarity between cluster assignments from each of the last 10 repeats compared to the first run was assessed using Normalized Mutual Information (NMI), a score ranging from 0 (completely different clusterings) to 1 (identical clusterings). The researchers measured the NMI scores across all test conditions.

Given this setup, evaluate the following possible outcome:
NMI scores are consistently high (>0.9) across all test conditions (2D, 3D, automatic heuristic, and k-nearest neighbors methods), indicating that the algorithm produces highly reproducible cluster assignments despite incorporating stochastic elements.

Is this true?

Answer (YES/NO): YES